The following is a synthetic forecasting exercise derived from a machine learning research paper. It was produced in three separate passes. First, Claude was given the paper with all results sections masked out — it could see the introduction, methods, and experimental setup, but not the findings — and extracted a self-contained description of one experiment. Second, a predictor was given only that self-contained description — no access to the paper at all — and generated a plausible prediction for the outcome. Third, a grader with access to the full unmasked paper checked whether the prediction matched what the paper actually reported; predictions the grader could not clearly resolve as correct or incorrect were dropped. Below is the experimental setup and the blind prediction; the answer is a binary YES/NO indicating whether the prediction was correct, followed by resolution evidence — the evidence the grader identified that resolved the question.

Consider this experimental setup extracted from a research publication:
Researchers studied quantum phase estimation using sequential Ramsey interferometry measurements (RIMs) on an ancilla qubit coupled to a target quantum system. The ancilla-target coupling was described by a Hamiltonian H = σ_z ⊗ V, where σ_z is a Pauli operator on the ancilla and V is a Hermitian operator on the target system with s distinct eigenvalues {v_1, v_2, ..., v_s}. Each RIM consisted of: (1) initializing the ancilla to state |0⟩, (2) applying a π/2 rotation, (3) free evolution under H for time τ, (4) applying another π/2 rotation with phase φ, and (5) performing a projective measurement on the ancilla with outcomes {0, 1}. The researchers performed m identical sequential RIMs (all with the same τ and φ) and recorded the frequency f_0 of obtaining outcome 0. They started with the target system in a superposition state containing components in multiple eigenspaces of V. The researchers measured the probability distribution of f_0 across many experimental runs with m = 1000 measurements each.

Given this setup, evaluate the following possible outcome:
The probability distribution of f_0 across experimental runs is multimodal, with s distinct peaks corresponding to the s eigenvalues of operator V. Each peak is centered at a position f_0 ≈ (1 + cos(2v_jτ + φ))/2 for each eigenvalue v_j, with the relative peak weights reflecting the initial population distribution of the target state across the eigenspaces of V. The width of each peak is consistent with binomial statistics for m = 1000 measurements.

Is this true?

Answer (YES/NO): NO